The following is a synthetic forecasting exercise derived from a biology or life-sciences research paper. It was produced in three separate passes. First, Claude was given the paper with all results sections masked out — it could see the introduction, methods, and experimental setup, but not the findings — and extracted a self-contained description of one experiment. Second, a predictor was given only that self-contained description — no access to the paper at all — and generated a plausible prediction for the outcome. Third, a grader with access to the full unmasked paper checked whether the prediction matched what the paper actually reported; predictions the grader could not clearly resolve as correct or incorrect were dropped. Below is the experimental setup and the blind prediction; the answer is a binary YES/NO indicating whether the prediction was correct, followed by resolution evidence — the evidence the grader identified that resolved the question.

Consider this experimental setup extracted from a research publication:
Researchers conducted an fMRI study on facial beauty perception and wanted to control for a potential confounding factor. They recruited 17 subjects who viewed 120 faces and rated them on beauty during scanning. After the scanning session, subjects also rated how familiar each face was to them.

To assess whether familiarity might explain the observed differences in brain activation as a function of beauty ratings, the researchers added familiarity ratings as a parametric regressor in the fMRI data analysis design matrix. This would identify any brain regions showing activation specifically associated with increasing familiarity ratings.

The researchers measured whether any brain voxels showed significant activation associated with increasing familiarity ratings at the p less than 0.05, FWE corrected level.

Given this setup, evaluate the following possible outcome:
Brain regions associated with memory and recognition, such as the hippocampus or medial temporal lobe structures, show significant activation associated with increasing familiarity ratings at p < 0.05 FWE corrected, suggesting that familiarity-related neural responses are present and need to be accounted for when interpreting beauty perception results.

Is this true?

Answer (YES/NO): NO